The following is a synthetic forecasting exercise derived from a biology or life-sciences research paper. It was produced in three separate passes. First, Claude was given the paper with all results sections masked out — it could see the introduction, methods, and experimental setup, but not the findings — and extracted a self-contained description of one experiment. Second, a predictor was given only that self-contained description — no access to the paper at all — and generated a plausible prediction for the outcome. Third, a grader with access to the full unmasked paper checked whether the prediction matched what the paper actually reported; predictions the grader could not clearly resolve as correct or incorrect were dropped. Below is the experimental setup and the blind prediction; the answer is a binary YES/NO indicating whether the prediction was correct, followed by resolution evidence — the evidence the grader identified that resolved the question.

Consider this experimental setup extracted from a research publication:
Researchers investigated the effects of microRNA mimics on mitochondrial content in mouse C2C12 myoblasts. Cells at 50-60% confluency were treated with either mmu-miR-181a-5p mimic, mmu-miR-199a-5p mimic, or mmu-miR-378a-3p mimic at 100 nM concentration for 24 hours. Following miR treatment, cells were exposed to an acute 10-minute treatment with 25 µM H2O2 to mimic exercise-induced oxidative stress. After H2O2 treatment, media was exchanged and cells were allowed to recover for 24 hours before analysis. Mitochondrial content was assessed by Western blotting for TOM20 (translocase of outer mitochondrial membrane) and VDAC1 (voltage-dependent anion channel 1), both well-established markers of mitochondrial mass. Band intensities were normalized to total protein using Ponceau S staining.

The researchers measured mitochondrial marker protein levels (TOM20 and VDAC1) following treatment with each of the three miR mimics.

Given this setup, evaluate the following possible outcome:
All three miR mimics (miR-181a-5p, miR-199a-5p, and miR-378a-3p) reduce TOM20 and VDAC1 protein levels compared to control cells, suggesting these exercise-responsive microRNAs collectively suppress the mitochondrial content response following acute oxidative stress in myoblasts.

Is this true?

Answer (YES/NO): NO